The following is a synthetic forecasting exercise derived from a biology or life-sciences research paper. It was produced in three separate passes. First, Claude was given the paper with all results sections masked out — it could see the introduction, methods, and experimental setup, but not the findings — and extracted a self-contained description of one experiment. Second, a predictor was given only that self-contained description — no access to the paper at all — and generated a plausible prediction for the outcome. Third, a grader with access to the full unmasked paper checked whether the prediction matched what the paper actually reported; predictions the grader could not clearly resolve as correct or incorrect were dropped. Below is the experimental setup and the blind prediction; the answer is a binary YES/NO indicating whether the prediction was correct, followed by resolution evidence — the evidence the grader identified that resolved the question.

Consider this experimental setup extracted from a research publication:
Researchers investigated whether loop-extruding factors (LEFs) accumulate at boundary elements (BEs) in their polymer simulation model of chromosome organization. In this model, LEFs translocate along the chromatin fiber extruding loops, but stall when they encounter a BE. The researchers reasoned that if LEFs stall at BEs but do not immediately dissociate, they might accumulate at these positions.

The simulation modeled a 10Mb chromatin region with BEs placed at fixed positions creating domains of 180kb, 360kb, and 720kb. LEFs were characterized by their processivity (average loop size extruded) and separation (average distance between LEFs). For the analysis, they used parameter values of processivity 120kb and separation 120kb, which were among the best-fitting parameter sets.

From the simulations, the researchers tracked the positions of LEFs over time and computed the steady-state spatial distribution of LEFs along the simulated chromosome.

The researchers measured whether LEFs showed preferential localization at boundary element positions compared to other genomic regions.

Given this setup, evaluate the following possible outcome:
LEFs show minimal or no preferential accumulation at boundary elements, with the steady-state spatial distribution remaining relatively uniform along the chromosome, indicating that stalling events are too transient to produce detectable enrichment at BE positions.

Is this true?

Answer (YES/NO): NO